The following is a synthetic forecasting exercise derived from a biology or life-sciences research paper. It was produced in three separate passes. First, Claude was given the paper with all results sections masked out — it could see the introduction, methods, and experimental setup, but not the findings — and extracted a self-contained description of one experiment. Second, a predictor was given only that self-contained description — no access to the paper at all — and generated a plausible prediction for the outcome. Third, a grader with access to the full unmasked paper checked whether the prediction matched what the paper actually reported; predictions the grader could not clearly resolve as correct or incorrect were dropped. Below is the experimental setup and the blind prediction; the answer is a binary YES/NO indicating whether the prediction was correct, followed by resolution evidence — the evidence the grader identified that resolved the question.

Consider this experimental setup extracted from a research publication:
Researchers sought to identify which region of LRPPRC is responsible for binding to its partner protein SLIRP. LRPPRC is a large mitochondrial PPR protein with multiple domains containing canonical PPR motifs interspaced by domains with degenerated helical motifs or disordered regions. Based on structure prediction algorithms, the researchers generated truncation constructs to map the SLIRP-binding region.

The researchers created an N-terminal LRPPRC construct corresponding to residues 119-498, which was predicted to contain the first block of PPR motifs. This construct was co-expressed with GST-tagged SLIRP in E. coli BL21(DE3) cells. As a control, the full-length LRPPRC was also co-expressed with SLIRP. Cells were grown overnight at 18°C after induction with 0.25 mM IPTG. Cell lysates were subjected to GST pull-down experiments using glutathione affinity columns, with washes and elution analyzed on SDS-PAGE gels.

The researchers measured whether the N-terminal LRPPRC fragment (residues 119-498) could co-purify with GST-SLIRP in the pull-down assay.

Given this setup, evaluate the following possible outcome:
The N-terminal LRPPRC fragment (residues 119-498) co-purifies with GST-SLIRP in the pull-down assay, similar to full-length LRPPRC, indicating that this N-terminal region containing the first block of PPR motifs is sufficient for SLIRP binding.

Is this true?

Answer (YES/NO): YES